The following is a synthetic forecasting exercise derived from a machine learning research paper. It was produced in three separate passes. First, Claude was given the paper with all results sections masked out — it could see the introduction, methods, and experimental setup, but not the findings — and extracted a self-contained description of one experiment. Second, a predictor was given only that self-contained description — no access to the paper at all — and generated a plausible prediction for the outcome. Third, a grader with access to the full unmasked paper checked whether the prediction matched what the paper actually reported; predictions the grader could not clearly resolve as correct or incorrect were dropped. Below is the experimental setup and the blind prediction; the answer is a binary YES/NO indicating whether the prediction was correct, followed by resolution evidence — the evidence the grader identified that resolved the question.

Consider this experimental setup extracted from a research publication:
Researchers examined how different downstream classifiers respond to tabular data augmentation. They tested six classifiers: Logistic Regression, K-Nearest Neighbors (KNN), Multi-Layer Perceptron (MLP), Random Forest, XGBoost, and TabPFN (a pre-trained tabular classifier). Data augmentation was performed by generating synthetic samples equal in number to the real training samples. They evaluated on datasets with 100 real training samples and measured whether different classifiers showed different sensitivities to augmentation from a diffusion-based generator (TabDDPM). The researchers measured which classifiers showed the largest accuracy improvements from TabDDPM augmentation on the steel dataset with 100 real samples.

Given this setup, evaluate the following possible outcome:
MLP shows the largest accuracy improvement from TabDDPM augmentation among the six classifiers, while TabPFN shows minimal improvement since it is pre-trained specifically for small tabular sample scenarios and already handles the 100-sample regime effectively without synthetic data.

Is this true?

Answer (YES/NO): NO